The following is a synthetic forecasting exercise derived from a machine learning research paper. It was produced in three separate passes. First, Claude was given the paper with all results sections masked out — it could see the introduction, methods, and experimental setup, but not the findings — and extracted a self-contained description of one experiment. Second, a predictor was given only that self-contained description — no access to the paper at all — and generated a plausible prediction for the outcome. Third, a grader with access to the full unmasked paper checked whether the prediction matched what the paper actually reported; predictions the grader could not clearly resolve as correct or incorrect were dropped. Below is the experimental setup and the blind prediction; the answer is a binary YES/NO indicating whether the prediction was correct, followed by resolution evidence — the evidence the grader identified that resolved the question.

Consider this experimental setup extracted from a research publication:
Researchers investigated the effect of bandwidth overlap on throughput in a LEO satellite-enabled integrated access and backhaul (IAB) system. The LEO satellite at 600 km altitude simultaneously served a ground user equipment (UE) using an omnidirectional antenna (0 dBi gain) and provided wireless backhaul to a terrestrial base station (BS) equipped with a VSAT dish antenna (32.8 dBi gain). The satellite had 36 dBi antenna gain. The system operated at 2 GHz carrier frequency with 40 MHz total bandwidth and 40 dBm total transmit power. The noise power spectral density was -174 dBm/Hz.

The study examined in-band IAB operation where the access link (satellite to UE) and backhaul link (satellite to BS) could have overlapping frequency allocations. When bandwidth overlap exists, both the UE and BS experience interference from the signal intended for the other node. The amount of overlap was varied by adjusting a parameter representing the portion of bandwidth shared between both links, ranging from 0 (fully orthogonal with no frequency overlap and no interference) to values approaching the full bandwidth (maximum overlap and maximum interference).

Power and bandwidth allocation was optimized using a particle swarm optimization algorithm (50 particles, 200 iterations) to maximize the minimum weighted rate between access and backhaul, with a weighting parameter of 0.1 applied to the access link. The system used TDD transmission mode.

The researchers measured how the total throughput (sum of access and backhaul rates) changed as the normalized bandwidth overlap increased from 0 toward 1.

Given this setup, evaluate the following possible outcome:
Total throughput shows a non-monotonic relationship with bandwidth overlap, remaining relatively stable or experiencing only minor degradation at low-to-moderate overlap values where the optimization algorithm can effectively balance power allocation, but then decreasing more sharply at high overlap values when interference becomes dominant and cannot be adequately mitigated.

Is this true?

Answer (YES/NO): NO